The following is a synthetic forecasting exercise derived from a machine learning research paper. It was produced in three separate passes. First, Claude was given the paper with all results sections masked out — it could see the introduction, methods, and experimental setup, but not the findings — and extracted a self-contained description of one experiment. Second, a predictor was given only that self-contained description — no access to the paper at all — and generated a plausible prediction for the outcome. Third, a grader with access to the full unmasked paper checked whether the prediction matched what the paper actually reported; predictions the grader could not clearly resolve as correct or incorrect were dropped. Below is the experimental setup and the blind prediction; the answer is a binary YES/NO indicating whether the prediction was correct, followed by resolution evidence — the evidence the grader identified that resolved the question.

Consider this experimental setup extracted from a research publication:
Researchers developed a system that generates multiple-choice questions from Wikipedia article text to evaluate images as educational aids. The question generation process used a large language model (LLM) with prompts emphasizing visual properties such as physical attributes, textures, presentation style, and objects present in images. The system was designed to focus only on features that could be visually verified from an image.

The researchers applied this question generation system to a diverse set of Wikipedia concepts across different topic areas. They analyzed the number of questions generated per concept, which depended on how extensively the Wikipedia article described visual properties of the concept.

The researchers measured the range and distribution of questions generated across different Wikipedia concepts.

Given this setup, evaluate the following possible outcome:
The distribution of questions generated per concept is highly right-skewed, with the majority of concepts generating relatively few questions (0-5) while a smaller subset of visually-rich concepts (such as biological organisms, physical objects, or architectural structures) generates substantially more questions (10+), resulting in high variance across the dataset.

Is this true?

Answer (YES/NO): NO